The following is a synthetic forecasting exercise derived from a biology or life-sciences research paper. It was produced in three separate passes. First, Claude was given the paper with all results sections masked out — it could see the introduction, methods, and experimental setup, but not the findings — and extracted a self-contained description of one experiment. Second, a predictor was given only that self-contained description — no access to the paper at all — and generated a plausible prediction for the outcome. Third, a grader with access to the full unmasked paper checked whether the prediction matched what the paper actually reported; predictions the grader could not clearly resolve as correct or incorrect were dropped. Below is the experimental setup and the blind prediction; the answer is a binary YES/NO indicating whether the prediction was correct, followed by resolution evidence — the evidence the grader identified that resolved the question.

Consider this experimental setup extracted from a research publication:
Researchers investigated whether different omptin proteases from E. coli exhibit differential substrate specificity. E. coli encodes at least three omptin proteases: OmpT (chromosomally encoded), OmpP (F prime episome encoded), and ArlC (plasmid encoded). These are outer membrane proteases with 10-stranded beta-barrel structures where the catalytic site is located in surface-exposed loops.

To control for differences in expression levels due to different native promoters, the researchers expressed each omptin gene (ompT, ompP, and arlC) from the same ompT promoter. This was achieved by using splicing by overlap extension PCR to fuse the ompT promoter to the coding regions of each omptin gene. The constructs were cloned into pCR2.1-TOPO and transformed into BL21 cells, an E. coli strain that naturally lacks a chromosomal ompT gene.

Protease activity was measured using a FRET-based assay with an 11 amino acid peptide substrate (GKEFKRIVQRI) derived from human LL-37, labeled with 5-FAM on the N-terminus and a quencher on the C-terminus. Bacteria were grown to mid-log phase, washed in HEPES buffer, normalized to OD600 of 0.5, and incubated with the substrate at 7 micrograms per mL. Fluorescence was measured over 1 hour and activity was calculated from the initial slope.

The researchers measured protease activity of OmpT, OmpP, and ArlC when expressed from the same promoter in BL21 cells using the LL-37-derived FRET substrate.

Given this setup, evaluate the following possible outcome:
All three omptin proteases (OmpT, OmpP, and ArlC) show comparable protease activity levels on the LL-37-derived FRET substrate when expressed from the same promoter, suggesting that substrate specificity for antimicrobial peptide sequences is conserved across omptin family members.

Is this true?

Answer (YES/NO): NO